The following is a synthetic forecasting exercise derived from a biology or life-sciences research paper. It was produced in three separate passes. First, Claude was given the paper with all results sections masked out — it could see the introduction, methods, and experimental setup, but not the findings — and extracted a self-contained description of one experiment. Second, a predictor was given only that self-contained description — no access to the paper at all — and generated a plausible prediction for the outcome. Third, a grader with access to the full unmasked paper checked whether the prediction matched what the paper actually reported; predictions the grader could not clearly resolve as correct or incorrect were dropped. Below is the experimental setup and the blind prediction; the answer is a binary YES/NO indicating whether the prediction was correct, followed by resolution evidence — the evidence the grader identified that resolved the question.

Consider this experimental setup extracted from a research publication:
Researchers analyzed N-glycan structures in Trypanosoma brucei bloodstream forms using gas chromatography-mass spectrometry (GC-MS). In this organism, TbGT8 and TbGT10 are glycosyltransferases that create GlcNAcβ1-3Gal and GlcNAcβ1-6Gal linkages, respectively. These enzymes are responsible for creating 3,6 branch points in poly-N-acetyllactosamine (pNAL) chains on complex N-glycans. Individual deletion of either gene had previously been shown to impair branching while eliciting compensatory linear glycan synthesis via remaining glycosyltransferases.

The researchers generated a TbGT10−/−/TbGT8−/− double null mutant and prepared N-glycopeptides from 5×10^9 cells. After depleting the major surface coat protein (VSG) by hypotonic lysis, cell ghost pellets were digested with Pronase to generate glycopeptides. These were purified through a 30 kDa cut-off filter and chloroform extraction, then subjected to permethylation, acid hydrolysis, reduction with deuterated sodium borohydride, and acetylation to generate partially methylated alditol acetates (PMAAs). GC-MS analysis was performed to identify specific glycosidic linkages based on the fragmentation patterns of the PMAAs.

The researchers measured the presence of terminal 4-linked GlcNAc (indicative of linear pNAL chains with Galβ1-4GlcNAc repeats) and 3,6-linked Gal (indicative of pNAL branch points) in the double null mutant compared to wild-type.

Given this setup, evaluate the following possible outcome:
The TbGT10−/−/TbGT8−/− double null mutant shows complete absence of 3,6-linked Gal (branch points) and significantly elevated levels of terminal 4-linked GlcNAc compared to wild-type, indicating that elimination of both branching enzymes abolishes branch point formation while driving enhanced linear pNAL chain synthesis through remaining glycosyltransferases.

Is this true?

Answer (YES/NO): NO